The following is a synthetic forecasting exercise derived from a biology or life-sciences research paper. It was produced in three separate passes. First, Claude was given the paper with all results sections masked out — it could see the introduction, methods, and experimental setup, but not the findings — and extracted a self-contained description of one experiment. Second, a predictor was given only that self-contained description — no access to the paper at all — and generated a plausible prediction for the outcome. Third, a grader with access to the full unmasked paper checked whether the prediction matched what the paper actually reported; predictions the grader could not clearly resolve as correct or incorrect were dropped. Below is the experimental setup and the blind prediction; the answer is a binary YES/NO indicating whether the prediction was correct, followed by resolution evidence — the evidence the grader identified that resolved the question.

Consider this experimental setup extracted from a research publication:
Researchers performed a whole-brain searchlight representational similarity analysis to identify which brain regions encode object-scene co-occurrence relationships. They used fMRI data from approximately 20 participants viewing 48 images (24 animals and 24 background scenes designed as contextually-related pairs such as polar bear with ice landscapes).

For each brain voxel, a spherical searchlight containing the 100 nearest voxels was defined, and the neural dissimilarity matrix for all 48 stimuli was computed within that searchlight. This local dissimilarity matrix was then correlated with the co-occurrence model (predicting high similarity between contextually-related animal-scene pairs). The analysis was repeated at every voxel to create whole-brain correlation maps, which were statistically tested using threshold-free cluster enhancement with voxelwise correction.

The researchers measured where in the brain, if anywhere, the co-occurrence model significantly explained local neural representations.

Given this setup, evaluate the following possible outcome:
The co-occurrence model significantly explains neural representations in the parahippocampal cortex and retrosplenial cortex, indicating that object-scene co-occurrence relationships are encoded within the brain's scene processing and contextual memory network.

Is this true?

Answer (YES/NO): NO